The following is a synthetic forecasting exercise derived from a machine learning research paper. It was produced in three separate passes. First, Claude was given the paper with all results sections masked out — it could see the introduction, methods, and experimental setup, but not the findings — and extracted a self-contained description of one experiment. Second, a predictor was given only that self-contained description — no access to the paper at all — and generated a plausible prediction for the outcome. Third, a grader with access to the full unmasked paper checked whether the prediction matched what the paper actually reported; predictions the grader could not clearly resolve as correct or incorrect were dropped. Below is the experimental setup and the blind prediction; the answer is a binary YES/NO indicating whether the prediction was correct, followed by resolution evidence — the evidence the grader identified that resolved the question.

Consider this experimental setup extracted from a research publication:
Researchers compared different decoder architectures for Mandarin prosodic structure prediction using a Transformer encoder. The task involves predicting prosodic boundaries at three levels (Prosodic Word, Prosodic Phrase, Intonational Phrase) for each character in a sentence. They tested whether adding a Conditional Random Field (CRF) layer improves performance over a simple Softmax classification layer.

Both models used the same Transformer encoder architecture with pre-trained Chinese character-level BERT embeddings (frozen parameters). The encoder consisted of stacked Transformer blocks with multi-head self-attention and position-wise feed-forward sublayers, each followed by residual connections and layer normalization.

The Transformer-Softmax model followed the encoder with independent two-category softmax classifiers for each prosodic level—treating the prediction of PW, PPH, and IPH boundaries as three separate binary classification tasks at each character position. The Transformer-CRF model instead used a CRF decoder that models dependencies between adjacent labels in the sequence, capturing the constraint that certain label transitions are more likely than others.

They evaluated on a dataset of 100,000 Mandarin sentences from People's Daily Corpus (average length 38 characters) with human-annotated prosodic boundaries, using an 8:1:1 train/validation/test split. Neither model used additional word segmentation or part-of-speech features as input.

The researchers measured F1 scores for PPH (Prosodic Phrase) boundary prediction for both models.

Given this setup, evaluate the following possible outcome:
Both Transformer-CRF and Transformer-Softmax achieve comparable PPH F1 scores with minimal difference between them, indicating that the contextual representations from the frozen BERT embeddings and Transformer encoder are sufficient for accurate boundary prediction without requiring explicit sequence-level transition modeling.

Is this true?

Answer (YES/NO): NO